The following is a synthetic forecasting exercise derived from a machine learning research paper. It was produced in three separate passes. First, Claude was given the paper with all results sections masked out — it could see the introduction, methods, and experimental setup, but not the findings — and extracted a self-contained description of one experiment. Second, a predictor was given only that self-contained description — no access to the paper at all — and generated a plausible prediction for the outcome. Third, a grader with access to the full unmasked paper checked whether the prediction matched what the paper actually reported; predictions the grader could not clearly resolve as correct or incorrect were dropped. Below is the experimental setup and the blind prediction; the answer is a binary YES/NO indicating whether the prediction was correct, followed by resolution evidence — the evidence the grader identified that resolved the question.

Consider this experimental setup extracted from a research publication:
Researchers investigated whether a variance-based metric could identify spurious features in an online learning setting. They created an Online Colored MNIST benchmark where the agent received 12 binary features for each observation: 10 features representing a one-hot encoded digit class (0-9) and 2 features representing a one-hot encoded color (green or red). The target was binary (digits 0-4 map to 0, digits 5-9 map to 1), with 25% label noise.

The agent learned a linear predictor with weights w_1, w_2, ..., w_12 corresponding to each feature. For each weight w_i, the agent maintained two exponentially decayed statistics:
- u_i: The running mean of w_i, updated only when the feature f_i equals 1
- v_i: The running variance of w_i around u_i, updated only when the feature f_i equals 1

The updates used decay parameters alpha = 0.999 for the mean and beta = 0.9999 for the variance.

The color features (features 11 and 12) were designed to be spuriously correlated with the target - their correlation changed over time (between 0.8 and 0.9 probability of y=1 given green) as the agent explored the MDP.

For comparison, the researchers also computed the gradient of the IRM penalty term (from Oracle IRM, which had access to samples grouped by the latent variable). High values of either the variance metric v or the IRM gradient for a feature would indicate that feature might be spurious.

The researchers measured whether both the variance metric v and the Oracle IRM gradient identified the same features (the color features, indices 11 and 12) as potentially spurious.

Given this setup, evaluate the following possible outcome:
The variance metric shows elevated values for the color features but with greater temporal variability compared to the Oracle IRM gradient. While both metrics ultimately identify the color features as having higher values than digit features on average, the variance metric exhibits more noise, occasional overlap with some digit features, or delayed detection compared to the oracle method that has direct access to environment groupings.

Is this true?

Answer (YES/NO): NO